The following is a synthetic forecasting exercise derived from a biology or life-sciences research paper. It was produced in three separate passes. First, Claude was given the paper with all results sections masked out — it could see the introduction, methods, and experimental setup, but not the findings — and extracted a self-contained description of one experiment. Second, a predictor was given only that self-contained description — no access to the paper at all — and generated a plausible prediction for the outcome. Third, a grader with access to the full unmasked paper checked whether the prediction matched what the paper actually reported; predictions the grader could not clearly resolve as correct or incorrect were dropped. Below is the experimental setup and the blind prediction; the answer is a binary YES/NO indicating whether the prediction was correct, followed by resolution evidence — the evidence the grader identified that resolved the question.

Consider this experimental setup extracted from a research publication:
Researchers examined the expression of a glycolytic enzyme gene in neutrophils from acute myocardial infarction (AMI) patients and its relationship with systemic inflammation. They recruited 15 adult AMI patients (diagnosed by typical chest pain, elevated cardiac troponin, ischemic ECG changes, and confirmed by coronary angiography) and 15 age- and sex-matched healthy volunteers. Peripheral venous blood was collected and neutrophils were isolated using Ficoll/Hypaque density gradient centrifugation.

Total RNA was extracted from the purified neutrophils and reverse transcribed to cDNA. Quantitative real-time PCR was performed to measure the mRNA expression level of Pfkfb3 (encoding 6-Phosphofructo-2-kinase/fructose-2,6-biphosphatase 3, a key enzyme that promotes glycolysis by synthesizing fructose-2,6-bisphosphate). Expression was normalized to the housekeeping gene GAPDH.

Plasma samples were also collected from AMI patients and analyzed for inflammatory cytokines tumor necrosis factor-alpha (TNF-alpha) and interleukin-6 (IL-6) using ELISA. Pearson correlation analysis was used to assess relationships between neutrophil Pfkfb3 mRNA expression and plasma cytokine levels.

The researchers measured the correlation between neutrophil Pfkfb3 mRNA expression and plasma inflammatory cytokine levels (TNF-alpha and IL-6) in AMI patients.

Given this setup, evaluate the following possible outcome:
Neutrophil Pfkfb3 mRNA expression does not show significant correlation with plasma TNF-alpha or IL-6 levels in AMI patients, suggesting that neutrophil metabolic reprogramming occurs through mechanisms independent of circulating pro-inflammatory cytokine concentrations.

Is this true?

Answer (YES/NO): NO